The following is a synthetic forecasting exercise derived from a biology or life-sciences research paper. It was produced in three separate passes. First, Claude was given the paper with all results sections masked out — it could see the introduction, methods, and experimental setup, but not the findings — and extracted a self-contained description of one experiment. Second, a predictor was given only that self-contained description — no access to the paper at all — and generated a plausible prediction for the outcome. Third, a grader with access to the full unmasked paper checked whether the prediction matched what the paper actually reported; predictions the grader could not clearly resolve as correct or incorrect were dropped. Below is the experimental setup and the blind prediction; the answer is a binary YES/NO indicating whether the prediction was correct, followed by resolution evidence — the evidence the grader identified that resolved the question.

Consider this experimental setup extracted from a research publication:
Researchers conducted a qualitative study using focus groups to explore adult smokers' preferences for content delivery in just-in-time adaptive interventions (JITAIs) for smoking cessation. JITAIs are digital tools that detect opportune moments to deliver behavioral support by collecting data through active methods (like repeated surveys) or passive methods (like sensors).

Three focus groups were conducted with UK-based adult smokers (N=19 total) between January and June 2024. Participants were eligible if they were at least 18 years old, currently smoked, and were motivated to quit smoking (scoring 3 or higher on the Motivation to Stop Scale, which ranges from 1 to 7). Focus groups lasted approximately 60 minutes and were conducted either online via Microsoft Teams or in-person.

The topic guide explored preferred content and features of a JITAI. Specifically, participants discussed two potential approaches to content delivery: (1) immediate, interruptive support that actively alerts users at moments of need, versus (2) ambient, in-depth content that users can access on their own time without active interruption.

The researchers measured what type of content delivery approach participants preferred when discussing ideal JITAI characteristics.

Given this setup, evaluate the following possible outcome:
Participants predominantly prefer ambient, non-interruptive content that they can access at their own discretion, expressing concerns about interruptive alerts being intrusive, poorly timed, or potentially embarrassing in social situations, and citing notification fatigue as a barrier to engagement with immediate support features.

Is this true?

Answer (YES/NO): NO